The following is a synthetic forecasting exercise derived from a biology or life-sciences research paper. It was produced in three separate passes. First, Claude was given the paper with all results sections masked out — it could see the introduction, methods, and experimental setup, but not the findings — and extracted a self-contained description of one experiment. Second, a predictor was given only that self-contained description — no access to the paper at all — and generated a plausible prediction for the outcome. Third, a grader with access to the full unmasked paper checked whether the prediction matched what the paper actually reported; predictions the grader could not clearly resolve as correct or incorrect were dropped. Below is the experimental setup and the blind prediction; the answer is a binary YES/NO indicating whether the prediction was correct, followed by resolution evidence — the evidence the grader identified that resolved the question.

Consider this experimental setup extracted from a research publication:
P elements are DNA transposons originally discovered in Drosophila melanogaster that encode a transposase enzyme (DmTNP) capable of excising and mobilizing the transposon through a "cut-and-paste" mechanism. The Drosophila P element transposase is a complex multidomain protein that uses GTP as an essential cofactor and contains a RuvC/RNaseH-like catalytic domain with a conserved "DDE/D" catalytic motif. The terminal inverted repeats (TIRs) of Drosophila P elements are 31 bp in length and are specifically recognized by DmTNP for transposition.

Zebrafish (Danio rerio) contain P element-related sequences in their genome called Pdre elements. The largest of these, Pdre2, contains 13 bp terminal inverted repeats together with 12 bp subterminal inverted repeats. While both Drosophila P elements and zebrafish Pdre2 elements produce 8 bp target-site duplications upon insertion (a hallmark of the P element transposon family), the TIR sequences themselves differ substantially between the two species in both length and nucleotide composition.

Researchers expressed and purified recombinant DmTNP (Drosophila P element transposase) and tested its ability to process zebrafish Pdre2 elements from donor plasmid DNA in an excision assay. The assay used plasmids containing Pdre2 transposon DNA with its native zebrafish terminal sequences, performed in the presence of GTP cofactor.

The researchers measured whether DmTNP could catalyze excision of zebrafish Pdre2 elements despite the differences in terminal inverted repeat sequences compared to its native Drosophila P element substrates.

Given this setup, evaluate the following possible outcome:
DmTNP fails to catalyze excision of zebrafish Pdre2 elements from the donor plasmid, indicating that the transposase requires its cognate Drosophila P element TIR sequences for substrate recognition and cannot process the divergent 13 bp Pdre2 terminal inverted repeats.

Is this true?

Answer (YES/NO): NO